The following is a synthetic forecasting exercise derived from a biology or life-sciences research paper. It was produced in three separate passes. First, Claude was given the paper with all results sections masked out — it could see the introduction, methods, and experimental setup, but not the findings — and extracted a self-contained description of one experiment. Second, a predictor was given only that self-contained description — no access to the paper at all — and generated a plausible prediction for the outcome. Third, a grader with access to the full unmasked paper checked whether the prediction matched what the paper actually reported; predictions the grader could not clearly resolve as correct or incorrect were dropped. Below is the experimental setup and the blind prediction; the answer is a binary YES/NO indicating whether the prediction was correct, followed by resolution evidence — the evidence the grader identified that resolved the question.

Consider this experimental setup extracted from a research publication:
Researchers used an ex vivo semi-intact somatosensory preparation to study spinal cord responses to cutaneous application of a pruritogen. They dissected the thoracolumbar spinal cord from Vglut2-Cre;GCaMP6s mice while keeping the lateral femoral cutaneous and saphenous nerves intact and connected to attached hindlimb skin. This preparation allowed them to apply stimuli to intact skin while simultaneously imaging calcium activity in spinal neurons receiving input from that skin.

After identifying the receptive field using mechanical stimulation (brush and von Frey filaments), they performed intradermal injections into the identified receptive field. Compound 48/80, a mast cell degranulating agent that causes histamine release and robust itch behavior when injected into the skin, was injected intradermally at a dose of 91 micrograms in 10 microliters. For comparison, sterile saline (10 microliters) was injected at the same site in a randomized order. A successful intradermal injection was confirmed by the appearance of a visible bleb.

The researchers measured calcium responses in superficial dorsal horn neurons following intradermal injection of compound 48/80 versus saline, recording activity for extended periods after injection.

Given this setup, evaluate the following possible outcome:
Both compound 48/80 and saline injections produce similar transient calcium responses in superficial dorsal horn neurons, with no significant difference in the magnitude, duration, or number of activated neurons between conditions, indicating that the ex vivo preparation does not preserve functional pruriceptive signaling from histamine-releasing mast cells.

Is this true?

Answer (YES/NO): NO